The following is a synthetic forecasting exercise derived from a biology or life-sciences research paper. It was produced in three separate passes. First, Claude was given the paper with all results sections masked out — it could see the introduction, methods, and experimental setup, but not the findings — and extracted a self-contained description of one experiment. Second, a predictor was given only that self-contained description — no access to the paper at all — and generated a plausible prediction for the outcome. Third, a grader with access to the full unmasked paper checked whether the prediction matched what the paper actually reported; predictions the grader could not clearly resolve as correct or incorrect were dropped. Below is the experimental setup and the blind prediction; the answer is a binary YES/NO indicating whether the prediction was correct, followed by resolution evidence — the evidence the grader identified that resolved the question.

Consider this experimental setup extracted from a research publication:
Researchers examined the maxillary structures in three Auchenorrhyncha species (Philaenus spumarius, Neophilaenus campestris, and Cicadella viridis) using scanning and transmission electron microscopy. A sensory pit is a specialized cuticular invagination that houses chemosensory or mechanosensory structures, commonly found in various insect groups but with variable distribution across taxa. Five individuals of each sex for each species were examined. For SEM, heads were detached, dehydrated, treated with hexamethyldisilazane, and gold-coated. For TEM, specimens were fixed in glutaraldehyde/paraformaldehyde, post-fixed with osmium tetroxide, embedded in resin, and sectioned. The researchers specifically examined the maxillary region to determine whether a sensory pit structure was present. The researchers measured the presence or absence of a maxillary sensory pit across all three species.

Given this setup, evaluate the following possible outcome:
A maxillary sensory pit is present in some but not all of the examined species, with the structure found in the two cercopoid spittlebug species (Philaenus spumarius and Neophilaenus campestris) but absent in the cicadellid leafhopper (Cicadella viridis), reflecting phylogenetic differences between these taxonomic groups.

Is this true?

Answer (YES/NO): NO